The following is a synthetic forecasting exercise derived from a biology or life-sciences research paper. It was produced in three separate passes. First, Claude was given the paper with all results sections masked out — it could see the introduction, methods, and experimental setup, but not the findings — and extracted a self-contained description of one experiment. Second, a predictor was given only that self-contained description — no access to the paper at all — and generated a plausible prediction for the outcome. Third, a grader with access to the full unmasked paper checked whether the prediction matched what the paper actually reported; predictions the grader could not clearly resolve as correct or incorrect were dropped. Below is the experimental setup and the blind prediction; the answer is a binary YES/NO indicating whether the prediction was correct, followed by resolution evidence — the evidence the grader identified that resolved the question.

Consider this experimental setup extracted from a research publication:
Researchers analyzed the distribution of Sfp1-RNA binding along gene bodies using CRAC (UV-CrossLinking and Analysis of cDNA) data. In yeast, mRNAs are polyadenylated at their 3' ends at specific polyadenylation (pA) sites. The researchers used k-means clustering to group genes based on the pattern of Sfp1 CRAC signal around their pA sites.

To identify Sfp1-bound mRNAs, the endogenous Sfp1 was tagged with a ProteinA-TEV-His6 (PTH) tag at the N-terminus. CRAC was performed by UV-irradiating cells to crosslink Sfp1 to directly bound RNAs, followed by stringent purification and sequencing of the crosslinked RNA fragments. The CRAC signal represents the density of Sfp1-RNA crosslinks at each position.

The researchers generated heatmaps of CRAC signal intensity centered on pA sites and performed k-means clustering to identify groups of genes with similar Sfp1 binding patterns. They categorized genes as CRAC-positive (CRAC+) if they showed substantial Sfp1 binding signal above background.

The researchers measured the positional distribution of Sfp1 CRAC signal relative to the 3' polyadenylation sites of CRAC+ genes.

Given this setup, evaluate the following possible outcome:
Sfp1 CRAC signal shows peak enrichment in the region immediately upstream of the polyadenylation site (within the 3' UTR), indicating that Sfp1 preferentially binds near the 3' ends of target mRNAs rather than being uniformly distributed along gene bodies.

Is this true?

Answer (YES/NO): YES